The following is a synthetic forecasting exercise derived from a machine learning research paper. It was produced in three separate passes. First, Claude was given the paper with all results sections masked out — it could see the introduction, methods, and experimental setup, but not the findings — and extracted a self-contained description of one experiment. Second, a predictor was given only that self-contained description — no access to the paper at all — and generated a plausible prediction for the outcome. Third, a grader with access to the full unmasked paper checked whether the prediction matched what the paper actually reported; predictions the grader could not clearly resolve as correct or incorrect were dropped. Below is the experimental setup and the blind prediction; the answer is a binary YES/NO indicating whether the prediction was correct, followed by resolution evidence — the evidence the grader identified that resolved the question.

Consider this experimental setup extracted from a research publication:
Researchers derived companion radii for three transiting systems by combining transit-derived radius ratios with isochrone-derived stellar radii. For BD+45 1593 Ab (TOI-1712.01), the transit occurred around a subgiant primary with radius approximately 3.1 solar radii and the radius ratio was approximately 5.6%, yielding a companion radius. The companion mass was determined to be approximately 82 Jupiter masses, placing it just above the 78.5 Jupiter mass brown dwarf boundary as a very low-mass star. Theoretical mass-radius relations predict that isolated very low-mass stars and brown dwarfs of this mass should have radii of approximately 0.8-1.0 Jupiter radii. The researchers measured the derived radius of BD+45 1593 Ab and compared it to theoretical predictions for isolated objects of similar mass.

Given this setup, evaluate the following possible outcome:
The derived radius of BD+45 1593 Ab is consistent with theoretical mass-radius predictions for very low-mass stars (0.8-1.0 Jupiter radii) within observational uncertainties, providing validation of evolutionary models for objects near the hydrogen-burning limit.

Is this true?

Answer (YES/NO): NO